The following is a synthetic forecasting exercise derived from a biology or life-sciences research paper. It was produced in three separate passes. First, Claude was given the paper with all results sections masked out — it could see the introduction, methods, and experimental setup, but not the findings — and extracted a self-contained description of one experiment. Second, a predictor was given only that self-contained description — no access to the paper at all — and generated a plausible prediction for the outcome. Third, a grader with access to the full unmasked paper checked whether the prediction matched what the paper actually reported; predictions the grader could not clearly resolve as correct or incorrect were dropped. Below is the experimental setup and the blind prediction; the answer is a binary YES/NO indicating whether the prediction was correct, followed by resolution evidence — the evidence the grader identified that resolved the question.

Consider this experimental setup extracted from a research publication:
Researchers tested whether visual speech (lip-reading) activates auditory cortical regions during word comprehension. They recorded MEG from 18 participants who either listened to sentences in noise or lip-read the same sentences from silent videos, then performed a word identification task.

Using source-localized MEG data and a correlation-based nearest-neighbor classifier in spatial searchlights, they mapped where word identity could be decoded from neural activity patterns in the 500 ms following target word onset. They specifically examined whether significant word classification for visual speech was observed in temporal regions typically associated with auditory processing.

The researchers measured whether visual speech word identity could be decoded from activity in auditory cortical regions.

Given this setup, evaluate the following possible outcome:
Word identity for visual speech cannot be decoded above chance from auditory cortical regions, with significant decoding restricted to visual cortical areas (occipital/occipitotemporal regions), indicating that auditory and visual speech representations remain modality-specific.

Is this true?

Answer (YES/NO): NO